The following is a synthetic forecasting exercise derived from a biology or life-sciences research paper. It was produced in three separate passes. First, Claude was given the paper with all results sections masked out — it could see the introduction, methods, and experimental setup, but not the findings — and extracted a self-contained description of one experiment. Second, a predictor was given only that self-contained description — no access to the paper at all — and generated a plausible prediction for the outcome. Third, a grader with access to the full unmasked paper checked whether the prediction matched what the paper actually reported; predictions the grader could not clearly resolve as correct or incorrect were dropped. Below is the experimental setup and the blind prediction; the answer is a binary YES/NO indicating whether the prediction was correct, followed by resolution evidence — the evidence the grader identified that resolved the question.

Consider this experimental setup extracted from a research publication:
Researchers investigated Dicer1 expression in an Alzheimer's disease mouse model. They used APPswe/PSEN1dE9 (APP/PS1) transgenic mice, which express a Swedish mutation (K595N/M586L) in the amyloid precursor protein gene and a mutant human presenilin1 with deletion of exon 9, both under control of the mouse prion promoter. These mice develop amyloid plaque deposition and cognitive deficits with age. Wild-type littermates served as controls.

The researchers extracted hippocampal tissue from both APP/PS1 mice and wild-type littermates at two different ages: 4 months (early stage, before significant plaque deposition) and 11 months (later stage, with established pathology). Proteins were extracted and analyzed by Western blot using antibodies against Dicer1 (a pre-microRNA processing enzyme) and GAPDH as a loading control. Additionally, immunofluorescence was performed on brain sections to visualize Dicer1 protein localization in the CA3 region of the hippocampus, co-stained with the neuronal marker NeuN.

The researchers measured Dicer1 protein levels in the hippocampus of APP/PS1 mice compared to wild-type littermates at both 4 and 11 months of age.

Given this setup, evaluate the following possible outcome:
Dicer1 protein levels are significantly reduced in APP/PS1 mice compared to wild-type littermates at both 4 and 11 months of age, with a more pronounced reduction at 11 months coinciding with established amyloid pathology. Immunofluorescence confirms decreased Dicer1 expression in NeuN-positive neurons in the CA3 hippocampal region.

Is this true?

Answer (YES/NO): YES